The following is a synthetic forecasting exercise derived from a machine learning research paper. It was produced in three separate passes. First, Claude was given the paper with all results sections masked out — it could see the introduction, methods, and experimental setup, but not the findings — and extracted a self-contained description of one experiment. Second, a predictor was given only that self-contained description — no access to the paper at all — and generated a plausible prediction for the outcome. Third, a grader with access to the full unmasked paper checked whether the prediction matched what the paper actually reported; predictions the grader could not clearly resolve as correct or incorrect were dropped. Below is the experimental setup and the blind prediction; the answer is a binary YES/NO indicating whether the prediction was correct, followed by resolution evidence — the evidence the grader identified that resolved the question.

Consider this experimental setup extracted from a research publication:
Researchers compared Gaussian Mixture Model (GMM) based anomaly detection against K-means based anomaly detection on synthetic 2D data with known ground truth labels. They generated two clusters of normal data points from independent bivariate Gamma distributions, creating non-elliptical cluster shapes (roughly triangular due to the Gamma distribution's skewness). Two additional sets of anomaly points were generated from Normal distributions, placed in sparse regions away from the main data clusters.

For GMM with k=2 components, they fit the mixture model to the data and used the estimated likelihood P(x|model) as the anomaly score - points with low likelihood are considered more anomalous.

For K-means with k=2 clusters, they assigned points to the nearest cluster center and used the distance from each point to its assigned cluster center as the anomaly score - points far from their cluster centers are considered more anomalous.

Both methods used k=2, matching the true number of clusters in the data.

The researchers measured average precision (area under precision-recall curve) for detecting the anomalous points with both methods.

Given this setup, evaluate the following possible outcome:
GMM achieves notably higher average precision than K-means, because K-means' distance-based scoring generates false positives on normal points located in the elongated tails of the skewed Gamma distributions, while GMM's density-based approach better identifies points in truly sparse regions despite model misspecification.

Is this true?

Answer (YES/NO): NO